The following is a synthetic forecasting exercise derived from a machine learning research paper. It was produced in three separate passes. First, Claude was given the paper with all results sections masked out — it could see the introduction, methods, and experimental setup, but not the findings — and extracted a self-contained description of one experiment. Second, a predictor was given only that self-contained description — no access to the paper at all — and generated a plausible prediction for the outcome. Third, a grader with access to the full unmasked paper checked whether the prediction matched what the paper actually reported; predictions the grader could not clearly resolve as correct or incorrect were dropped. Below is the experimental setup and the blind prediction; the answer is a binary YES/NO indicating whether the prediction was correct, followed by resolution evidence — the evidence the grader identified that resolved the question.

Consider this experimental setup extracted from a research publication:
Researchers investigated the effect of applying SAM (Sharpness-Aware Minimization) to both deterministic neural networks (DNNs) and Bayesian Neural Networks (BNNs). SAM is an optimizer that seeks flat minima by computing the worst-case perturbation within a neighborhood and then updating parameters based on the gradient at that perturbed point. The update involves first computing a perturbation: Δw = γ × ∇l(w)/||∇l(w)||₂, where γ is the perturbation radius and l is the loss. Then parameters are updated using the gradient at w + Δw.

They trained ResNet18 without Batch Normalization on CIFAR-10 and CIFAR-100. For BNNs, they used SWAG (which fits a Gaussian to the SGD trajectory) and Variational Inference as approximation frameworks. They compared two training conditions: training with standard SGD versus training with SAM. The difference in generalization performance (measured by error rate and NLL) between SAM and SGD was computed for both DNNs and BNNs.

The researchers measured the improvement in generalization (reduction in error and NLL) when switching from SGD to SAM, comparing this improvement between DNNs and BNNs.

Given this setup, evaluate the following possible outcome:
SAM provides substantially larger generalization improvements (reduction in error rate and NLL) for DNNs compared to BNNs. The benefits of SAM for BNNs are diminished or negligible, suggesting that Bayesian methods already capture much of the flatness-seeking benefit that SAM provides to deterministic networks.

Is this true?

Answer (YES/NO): NO